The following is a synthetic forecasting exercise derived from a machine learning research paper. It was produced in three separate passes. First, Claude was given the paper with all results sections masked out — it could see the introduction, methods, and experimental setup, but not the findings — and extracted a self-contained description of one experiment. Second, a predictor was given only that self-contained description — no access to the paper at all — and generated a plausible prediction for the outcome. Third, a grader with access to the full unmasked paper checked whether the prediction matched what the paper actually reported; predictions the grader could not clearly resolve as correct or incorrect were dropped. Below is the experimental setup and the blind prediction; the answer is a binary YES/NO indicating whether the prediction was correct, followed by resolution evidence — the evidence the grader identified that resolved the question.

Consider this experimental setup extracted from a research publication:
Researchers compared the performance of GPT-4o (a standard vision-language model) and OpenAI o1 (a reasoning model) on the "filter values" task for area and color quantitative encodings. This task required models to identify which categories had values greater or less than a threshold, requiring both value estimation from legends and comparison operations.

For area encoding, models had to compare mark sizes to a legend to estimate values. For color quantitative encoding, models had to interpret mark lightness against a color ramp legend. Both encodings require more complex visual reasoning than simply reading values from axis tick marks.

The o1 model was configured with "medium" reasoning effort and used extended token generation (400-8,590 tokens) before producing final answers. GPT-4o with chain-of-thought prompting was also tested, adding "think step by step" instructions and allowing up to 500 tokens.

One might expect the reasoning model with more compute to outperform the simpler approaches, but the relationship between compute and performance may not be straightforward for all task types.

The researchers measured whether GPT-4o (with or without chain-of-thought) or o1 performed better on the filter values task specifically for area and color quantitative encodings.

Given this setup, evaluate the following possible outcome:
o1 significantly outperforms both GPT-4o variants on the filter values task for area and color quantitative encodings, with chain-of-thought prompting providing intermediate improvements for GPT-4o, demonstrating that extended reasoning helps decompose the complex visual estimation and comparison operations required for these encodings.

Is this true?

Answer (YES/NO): NO